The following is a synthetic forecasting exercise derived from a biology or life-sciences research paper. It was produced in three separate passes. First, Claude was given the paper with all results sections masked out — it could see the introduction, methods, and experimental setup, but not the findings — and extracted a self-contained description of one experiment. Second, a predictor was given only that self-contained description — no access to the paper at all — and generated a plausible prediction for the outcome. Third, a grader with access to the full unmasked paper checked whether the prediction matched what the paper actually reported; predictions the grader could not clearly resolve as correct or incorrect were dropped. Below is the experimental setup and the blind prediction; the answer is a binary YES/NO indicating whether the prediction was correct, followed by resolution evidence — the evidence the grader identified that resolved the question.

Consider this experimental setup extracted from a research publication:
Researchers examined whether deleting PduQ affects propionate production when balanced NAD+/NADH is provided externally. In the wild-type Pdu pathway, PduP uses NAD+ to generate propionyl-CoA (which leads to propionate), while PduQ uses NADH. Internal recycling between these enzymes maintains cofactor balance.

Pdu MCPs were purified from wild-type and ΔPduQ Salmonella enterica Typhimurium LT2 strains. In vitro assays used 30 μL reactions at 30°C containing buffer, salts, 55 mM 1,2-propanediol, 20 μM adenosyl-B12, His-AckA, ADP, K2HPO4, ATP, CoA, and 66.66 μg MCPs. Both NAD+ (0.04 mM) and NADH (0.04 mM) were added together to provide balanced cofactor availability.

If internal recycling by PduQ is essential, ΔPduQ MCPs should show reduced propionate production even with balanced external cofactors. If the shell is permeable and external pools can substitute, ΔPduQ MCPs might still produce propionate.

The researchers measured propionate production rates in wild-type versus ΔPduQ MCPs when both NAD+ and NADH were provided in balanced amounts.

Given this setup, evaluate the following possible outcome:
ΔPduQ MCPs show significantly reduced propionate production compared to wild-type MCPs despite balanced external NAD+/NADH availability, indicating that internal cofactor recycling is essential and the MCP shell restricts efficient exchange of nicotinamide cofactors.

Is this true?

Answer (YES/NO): NO